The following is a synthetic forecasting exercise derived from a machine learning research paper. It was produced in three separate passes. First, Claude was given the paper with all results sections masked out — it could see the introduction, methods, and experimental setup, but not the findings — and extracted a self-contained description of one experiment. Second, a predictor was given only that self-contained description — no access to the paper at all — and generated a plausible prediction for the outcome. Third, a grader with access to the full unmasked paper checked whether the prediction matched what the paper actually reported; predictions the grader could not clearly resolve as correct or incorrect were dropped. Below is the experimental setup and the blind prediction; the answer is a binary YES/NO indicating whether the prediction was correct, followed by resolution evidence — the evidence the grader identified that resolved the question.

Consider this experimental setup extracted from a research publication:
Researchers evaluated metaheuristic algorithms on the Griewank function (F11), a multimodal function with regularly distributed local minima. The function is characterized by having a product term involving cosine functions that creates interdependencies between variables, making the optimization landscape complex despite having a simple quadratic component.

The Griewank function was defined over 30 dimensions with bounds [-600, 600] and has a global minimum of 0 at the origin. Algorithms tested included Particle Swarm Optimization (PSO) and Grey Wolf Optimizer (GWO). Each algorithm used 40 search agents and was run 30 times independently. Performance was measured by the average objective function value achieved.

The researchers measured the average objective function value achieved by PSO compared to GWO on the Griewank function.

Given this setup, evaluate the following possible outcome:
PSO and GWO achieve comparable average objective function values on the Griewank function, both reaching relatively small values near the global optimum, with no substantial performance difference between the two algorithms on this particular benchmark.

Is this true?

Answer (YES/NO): NO